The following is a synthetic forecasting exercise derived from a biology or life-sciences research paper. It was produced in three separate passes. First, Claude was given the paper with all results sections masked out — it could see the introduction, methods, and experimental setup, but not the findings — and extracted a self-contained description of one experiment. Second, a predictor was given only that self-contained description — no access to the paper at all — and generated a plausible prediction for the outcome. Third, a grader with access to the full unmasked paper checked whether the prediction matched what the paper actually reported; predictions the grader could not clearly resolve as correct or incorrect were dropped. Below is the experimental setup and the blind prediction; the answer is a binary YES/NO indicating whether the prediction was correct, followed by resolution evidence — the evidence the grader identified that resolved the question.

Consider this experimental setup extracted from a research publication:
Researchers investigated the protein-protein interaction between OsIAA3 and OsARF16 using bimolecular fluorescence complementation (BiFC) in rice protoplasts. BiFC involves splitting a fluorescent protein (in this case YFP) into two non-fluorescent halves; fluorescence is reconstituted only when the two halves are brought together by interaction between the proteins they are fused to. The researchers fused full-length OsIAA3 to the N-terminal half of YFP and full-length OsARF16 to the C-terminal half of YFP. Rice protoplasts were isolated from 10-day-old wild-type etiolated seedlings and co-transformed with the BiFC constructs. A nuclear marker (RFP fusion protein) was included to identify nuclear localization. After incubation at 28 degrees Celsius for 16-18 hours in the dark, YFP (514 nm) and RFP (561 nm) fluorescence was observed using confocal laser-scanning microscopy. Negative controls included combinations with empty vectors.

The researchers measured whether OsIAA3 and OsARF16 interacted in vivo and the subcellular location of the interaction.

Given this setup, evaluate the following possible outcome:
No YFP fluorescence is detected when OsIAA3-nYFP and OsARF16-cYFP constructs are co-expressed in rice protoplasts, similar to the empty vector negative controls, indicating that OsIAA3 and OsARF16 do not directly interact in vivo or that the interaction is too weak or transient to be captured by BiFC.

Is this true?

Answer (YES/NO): NO